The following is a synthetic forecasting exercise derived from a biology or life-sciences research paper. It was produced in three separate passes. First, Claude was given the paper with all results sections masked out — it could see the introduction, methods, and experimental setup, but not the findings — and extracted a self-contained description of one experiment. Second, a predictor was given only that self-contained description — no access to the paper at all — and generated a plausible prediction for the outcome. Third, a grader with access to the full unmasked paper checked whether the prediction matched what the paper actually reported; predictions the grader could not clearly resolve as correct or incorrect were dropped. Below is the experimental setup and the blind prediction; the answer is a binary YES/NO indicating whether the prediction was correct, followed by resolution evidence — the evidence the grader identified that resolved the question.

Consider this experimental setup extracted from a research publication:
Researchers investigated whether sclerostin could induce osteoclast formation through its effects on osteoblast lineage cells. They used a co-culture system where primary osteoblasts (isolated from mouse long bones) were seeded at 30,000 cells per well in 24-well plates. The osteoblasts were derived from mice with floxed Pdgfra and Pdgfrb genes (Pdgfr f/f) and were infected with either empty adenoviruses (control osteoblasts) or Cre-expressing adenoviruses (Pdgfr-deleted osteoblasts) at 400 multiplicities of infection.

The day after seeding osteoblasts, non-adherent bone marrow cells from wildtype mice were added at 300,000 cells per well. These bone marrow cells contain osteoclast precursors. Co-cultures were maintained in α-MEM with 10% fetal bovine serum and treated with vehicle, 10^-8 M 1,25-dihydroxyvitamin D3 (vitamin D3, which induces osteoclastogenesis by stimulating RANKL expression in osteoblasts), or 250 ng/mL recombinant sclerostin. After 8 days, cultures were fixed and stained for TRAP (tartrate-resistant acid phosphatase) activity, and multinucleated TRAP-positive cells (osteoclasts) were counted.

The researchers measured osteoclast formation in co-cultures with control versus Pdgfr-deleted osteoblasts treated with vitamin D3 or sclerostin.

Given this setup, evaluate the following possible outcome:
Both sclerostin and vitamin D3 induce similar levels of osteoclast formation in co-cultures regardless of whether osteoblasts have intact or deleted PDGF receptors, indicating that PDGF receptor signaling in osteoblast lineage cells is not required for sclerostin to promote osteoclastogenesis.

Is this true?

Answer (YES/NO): NO